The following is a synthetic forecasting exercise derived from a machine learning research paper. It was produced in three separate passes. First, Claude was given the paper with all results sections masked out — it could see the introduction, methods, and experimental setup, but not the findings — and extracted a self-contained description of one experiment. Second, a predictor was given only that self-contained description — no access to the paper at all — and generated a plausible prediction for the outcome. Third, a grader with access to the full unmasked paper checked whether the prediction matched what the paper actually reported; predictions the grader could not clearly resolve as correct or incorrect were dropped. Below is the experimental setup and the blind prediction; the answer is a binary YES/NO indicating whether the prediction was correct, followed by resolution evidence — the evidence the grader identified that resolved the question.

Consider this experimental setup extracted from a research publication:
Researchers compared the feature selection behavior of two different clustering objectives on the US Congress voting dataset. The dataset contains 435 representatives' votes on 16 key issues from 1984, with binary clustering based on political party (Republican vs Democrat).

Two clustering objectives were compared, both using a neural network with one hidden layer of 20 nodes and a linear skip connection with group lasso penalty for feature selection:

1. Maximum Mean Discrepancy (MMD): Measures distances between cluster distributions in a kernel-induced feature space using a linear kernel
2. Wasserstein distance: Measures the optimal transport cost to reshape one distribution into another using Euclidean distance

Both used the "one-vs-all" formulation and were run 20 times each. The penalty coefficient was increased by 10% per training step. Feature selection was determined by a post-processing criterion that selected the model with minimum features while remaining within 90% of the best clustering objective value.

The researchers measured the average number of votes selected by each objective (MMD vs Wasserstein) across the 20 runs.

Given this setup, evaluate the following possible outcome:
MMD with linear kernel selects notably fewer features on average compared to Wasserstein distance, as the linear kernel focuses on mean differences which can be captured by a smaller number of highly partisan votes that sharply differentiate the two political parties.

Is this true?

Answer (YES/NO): NO